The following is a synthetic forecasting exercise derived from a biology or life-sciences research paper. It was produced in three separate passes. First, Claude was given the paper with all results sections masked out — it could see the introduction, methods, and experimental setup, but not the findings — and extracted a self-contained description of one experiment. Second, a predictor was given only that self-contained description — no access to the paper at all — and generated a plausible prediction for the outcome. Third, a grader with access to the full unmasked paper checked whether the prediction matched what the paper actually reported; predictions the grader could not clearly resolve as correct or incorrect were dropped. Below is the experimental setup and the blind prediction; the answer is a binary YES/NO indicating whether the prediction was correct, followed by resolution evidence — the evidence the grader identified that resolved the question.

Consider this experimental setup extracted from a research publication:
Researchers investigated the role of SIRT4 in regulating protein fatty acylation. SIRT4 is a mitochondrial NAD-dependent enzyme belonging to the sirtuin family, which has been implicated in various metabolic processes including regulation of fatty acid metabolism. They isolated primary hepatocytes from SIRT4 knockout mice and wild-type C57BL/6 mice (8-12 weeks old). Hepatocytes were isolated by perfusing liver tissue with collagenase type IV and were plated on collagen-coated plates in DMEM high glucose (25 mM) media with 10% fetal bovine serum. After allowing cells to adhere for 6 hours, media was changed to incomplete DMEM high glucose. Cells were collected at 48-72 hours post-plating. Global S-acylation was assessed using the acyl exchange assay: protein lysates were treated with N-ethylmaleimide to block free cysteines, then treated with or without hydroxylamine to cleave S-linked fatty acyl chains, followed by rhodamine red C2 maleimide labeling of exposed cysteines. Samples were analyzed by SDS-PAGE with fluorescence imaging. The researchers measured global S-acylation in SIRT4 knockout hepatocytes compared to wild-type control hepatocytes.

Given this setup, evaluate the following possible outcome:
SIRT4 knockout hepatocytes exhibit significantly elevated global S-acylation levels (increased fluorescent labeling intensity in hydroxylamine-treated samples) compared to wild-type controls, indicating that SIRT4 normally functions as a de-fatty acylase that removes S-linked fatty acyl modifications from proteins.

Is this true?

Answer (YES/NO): NO